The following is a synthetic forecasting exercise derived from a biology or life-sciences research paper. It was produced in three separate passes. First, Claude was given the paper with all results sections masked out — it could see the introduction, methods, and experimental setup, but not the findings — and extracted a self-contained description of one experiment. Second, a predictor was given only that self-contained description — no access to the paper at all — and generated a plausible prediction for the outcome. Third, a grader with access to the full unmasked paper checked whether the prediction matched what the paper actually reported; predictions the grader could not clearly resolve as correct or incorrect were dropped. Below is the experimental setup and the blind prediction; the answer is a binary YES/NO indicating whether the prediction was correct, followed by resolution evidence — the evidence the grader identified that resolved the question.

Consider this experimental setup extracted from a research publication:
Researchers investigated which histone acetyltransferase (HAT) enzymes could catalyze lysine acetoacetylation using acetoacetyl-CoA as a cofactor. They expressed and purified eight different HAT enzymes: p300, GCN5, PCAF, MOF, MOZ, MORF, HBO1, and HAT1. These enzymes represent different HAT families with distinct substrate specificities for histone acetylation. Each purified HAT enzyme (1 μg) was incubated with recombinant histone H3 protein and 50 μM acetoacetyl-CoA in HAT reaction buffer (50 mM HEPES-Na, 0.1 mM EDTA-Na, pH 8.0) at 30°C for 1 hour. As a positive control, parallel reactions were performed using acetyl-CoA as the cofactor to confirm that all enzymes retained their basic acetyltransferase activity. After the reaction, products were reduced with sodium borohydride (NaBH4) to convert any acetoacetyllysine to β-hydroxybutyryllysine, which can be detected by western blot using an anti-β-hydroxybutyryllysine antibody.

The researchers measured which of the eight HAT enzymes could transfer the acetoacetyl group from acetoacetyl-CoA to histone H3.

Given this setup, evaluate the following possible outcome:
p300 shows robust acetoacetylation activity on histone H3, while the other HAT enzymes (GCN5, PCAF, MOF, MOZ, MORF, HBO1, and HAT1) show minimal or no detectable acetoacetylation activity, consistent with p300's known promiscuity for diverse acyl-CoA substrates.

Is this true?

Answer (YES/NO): NO